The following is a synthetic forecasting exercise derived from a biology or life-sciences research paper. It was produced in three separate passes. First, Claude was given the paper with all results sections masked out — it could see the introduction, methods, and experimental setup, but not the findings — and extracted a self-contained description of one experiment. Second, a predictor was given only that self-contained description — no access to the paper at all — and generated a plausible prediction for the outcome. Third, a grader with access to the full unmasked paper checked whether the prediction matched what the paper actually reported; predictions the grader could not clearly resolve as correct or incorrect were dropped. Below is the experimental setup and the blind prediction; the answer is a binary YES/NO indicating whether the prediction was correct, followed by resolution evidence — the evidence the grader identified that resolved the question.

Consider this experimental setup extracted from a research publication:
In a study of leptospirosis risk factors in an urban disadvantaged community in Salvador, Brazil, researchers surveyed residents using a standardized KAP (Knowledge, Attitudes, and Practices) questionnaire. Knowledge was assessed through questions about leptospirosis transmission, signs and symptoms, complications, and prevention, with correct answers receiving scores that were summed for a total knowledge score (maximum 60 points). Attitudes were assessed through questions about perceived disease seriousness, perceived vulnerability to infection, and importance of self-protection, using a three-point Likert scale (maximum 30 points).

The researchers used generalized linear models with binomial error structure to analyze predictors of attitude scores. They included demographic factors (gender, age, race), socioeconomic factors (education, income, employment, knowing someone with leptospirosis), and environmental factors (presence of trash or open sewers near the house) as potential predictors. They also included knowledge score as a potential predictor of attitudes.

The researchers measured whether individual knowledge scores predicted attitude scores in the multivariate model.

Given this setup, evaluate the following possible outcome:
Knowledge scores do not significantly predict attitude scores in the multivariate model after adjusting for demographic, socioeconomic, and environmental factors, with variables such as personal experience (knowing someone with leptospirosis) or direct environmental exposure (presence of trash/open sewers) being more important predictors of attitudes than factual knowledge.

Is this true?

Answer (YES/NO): NO